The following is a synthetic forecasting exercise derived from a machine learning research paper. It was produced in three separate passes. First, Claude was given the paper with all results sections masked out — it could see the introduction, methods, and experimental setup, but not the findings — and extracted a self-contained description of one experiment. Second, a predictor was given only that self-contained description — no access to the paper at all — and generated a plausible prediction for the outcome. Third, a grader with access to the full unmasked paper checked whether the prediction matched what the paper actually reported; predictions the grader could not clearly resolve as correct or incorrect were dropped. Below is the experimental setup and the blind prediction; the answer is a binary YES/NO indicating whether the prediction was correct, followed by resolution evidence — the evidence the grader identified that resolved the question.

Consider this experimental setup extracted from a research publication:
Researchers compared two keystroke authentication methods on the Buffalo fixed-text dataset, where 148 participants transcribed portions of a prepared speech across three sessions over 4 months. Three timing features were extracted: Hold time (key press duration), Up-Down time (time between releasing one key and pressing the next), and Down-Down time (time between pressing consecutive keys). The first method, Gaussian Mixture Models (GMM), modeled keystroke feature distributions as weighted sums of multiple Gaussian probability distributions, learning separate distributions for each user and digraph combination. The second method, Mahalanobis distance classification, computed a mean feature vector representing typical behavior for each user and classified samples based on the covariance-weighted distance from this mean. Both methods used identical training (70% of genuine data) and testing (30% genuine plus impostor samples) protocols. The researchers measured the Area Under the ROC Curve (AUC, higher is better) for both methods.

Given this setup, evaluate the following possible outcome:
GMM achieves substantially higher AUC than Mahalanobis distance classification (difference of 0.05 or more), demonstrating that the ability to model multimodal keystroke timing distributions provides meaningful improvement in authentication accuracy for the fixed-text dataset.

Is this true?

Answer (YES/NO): NO